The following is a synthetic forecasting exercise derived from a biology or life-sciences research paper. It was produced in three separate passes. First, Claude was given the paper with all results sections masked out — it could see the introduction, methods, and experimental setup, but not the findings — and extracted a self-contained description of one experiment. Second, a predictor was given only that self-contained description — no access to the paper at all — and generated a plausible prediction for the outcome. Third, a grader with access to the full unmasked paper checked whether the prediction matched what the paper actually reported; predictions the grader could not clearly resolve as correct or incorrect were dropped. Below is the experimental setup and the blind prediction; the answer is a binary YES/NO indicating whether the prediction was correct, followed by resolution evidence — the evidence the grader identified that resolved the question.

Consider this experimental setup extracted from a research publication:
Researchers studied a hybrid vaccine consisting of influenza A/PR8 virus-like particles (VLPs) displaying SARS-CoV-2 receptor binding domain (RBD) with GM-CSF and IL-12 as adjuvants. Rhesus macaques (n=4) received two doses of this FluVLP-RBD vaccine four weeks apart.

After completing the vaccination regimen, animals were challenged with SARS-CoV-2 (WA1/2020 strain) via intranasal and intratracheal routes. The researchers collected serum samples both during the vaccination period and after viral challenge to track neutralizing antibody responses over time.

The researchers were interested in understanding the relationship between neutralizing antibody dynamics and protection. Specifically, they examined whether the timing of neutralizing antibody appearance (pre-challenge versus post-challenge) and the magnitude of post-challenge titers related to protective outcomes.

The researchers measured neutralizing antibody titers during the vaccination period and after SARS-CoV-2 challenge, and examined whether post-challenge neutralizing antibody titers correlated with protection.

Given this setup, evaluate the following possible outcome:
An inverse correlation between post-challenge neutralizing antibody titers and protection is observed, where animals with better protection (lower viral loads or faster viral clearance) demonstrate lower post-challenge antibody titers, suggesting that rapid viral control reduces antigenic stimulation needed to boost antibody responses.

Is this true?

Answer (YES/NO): NO